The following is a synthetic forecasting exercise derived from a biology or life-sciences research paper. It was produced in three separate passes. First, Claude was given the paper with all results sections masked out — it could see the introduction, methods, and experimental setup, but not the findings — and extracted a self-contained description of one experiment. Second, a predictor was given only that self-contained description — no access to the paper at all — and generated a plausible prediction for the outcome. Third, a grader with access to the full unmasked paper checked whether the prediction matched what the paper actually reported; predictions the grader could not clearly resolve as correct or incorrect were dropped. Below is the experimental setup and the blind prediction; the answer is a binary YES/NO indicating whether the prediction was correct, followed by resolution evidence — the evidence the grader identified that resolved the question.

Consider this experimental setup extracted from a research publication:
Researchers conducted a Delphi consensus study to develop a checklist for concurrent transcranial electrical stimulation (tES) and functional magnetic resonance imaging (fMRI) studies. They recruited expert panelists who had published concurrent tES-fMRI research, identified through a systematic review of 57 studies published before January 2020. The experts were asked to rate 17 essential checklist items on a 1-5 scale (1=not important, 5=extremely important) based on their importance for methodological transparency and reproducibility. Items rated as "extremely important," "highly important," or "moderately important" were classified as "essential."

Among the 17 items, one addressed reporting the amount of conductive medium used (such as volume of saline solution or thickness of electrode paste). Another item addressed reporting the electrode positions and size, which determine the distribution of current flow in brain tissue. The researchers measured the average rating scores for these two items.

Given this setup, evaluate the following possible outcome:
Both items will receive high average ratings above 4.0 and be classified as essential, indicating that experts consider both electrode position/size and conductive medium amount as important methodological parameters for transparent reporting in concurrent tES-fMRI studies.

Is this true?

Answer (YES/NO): NO